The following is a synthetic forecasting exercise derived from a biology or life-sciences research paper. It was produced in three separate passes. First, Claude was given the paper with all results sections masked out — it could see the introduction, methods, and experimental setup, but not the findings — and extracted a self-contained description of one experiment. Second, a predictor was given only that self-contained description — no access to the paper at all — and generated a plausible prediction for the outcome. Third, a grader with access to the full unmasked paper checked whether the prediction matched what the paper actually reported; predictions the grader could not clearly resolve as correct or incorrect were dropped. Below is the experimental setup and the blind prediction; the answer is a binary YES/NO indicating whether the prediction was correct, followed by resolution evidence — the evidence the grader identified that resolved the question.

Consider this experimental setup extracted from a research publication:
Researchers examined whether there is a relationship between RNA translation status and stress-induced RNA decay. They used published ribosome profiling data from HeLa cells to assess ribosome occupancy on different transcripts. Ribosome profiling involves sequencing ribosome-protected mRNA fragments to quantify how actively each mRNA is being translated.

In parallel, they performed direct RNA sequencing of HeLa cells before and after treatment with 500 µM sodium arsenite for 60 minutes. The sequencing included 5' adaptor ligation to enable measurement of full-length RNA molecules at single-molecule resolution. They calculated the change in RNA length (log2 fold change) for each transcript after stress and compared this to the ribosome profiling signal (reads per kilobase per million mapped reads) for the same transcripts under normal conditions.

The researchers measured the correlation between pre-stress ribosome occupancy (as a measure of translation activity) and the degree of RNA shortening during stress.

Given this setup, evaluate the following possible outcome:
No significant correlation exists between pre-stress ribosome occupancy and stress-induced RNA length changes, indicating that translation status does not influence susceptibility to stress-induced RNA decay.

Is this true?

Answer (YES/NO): YES